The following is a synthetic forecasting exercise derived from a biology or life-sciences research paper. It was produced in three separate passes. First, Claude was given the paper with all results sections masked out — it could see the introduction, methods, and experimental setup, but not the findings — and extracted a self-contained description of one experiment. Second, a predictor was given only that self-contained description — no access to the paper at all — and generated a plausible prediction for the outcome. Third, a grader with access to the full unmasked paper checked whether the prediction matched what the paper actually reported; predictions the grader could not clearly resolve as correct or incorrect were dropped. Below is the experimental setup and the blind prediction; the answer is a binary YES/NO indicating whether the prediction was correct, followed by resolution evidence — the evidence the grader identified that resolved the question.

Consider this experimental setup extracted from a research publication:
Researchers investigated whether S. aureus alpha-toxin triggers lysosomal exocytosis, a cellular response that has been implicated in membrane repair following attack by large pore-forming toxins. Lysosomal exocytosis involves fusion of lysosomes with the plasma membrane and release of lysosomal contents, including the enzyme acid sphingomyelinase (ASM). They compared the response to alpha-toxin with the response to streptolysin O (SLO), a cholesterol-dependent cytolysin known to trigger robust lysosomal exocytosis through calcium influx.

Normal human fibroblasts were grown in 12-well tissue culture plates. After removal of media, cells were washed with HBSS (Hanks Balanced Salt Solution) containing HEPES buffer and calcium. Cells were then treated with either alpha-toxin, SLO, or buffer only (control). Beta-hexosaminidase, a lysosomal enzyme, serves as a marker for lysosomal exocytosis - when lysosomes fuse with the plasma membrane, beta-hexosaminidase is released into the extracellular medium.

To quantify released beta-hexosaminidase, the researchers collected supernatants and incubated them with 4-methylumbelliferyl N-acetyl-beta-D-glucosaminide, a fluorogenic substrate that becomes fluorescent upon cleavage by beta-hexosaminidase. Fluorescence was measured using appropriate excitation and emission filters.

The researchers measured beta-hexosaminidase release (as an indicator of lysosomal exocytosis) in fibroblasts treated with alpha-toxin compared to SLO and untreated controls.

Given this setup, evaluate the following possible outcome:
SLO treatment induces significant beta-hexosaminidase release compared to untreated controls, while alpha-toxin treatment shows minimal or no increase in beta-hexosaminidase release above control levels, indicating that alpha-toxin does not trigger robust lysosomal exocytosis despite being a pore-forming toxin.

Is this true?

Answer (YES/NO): YES